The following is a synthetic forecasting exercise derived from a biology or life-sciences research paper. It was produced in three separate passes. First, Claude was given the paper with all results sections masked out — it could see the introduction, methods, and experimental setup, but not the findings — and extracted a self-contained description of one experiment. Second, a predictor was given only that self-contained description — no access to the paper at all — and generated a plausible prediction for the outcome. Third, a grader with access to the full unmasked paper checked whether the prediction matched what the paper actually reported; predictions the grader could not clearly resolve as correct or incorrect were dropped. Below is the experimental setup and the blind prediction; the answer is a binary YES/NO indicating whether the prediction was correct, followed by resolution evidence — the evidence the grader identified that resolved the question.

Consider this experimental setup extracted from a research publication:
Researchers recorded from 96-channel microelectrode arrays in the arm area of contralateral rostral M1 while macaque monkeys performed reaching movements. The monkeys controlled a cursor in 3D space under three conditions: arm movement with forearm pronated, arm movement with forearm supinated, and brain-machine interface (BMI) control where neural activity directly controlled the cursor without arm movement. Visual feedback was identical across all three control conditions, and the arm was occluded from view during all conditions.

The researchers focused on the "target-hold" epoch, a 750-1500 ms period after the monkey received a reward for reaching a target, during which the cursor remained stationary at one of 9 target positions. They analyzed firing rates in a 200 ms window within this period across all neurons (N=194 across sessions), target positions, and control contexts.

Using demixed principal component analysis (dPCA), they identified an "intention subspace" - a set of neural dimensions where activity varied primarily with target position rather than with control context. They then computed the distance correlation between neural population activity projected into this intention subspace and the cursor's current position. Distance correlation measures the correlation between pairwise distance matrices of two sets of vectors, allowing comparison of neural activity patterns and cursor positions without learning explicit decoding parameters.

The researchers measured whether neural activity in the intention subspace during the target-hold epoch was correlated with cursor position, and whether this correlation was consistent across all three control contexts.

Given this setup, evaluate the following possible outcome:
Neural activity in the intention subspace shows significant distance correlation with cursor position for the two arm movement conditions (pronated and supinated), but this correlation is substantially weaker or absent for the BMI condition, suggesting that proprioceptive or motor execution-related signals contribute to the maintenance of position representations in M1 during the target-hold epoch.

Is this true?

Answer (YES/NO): NO